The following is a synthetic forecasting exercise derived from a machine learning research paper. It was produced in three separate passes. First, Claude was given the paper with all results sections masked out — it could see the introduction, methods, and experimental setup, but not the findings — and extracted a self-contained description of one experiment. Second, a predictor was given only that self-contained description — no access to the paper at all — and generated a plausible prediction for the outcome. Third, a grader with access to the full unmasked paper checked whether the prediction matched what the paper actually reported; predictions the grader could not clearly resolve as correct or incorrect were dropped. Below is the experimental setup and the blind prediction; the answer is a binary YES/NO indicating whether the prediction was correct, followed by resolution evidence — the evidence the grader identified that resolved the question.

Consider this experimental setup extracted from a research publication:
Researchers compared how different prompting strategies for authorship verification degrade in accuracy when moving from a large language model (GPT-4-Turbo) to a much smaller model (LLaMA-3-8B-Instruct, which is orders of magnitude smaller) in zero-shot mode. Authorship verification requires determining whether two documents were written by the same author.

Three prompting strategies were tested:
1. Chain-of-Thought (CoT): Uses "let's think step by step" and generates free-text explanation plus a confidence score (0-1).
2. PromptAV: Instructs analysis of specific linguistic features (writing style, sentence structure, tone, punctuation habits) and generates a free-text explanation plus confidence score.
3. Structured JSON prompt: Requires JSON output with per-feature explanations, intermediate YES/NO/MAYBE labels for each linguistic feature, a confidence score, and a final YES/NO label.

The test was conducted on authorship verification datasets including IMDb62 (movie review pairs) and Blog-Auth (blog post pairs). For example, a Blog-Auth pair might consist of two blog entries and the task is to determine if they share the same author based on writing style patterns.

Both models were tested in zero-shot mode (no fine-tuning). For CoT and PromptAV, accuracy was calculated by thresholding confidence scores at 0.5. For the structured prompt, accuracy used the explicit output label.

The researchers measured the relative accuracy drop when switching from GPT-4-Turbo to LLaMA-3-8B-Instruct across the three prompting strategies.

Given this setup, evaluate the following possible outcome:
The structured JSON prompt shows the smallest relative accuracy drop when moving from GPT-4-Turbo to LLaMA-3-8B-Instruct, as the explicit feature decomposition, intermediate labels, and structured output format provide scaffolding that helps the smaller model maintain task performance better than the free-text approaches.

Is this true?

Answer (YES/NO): NO